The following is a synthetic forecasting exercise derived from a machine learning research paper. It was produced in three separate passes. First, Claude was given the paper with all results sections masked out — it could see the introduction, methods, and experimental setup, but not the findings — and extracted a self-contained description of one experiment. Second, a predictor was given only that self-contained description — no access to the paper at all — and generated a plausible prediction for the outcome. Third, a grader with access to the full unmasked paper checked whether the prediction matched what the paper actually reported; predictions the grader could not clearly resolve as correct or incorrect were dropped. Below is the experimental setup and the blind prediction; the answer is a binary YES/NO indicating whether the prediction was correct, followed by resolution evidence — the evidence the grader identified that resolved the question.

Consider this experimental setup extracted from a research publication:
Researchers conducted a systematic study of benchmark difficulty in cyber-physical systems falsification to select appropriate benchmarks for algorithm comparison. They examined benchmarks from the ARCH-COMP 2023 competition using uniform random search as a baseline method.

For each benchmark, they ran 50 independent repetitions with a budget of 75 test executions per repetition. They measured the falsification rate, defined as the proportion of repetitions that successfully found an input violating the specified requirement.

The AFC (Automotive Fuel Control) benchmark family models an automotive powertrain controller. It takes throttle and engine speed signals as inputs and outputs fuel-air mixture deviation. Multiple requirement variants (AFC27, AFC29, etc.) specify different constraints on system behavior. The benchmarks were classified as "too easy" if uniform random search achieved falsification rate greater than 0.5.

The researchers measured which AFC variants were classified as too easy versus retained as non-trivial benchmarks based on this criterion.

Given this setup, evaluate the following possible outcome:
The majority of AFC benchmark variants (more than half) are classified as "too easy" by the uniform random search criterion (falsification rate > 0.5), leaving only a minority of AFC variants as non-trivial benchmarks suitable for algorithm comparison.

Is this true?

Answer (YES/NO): NO